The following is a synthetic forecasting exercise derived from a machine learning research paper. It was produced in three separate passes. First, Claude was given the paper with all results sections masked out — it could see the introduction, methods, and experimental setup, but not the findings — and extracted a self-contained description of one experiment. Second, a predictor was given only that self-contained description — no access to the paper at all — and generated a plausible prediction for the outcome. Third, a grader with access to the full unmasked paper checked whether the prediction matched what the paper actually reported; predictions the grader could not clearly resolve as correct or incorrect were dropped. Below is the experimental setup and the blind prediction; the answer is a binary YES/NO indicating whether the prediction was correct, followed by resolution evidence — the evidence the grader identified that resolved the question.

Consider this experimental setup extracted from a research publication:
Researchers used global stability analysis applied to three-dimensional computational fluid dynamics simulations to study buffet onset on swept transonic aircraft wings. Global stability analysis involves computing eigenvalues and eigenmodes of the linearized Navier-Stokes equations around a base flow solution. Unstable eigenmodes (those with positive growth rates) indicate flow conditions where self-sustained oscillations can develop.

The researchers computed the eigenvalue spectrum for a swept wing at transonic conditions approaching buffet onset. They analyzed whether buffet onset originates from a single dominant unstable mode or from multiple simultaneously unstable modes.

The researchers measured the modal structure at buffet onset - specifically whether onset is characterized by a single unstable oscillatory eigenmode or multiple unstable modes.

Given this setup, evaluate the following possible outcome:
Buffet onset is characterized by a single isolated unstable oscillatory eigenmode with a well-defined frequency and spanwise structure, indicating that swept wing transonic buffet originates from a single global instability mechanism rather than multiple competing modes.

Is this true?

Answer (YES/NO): YES